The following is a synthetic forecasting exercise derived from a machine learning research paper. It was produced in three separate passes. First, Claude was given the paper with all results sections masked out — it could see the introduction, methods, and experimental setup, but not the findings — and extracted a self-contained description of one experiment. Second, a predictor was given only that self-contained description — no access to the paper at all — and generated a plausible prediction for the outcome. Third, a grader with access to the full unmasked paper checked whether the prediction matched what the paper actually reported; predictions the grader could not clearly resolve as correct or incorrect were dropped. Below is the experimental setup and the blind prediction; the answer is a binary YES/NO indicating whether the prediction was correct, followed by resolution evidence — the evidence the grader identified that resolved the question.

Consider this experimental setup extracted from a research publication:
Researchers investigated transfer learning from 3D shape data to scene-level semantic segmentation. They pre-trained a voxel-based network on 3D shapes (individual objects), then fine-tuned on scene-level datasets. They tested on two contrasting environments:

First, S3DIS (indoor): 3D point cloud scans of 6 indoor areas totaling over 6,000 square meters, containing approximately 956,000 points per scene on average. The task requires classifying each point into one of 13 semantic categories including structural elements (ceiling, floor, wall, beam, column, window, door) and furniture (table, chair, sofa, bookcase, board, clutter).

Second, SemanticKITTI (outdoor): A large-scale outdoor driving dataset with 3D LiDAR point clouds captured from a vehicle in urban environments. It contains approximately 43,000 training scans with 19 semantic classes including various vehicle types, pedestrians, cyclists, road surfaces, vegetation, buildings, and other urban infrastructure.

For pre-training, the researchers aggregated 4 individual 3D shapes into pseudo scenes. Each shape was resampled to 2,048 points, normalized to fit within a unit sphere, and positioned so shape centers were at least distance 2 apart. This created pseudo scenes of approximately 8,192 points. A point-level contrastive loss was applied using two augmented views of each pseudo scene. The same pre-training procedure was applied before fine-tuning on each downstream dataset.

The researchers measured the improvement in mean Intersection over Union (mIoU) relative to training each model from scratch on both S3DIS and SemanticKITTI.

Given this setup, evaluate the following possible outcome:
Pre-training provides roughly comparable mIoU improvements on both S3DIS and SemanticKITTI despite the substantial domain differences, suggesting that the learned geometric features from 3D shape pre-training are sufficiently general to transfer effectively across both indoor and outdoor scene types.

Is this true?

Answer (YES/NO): NO